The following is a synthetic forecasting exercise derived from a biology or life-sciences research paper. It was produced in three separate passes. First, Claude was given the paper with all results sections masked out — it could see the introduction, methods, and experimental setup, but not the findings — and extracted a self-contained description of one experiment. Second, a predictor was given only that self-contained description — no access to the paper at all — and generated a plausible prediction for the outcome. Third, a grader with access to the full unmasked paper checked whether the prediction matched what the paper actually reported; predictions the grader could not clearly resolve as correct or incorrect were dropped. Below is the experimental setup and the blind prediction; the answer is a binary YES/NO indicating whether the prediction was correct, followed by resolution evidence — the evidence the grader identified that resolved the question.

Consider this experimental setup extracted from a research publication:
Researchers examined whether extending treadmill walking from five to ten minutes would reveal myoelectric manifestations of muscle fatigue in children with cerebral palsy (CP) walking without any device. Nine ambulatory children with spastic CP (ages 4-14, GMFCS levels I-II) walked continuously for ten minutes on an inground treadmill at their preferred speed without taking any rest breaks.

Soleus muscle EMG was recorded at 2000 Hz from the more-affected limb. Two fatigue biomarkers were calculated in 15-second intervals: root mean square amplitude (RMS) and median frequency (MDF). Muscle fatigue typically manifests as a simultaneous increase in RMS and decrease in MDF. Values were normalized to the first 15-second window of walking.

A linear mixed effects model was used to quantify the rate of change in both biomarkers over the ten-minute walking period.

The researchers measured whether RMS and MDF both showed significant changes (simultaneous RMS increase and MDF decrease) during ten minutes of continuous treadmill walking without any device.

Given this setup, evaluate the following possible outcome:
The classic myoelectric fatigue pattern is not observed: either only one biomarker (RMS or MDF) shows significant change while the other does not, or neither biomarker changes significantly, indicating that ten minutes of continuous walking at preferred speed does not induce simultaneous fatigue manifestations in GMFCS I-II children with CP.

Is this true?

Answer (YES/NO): YES